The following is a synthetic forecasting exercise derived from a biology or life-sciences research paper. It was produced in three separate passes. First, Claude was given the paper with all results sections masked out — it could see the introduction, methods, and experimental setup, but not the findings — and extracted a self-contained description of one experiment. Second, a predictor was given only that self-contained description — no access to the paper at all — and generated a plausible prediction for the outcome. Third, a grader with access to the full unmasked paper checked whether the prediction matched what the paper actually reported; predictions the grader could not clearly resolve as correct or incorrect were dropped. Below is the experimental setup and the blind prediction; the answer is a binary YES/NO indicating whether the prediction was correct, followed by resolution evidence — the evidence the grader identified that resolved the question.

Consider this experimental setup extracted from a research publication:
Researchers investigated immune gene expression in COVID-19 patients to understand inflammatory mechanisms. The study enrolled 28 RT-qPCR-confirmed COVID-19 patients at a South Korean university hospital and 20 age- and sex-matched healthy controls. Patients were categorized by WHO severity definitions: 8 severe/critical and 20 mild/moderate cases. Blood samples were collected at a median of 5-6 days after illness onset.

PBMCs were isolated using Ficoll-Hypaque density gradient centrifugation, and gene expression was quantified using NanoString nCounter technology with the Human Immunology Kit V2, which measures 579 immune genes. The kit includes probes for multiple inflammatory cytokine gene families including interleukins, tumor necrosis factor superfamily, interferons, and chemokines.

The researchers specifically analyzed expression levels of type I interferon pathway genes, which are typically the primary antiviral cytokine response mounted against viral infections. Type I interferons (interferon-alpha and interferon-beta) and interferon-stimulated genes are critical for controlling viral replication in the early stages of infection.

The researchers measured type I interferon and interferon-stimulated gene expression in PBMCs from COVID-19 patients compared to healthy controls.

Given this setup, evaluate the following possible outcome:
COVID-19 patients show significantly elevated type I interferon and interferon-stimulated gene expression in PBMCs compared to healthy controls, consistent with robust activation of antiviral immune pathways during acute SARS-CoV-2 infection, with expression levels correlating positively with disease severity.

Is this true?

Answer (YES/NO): NO